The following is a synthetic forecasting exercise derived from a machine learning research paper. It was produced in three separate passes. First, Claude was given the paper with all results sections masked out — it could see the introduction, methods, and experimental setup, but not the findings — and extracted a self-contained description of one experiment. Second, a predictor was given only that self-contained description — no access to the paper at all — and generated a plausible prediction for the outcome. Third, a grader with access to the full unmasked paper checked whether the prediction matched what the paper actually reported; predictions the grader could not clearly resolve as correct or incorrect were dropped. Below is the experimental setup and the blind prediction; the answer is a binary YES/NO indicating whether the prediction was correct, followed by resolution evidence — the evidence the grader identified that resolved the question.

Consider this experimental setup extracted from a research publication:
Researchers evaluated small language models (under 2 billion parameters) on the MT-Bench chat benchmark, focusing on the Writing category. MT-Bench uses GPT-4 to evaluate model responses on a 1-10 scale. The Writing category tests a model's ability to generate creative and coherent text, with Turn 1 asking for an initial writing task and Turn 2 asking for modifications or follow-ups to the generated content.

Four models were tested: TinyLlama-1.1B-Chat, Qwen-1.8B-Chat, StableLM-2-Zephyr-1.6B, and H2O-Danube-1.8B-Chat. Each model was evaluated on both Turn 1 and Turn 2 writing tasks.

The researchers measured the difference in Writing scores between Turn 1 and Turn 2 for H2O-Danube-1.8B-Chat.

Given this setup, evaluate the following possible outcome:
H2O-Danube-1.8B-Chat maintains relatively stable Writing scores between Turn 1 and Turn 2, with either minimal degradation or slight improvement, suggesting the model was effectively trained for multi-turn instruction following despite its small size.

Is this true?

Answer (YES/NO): NO